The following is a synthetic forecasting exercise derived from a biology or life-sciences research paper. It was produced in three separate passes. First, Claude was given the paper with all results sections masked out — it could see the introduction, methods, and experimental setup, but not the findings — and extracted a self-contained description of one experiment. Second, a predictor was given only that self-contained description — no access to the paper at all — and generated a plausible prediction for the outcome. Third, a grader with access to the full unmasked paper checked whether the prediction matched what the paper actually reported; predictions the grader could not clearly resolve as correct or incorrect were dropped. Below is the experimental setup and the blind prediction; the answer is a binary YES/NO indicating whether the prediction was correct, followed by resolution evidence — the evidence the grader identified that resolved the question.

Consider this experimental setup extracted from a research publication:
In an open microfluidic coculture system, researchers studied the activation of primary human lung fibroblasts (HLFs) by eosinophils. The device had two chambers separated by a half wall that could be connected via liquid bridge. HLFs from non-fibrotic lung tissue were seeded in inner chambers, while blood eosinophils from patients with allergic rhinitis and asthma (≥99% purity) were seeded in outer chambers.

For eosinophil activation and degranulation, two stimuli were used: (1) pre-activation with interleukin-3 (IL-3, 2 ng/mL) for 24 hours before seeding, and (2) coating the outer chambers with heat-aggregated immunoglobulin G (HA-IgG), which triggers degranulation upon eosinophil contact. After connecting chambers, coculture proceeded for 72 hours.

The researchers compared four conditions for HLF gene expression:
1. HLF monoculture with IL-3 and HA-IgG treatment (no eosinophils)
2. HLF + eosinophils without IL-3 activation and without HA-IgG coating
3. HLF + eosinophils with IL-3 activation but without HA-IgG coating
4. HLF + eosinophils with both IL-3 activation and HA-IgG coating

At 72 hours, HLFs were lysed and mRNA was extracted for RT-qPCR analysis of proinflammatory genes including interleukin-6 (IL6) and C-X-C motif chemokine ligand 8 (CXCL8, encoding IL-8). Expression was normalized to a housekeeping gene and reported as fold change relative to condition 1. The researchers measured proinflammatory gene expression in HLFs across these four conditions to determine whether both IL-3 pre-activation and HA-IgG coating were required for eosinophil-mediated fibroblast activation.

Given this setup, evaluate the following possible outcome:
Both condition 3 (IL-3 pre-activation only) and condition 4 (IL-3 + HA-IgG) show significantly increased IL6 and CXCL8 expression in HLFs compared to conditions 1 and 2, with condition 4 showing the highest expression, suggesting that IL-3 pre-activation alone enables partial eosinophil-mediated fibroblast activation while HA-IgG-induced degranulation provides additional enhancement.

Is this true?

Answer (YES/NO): NO